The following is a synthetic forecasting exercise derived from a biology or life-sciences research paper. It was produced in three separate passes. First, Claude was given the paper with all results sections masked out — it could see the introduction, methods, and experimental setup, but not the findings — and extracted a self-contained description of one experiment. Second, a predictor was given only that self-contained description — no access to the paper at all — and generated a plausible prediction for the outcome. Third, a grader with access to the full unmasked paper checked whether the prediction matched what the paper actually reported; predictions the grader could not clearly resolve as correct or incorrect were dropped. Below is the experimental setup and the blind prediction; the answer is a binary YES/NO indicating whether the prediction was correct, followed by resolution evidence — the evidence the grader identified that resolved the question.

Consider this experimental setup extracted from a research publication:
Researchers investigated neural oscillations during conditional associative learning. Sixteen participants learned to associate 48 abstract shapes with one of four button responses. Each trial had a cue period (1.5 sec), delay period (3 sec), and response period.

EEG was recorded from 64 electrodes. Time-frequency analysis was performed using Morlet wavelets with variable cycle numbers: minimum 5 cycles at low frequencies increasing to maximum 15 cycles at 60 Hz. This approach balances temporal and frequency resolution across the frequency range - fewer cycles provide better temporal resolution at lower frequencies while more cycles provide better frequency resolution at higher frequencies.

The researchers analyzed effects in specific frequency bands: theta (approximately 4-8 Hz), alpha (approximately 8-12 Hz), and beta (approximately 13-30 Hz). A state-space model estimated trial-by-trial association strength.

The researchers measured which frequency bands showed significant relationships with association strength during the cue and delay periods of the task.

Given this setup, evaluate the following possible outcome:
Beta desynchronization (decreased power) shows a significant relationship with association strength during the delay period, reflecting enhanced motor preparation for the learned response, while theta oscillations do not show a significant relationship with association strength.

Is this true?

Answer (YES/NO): NO